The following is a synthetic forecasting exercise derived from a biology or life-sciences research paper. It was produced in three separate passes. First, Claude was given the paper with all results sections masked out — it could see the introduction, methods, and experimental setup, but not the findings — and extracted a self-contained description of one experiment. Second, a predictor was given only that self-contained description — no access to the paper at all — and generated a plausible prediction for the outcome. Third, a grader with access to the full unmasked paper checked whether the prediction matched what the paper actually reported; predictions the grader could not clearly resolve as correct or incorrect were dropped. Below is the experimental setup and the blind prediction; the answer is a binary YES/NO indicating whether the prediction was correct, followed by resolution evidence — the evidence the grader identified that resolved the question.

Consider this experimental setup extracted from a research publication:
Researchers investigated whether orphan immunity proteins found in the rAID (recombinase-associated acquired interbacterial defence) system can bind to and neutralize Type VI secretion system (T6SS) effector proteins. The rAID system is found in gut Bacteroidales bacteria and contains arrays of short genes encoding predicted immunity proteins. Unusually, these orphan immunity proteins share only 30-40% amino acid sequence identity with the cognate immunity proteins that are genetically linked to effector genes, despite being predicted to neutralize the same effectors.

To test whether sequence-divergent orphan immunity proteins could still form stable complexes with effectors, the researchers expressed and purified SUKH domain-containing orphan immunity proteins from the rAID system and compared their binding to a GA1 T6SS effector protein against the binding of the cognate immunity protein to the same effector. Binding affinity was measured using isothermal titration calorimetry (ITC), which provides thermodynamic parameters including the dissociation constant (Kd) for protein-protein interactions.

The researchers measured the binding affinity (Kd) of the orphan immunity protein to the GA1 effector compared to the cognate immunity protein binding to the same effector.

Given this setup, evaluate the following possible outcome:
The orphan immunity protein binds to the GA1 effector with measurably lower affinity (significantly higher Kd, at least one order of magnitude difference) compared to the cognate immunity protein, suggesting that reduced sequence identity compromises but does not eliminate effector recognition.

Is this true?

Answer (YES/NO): NO